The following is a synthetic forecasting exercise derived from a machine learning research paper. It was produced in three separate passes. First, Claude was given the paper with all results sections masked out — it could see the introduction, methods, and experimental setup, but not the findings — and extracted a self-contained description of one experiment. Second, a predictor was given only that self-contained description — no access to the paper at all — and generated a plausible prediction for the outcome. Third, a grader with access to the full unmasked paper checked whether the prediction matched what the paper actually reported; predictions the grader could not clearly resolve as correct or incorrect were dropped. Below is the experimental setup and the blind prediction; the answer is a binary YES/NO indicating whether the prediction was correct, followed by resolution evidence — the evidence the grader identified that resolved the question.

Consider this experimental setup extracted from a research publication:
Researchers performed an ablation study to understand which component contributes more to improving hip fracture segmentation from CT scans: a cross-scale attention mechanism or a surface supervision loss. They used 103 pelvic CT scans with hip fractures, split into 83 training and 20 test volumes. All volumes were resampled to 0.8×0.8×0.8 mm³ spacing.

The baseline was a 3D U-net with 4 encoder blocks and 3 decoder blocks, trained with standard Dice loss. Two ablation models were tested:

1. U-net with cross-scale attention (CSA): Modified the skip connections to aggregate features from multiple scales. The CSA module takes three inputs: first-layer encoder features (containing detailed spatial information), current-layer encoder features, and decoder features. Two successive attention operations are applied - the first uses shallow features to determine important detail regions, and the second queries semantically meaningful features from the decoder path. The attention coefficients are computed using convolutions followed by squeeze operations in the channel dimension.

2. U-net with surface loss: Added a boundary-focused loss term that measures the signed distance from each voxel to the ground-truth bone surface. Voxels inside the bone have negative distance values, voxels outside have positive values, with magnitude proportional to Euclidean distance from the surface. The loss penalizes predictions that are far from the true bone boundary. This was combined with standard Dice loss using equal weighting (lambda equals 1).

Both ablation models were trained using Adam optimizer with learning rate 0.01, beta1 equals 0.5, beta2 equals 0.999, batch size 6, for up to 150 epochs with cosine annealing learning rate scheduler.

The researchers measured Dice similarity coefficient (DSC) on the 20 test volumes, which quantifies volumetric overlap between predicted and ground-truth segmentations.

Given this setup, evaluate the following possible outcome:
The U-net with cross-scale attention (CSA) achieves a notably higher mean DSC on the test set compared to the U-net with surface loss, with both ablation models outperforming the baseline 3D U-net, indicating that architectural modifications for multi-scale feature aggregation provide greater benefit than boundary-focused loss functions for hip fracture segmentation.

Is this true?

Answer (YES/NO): YES